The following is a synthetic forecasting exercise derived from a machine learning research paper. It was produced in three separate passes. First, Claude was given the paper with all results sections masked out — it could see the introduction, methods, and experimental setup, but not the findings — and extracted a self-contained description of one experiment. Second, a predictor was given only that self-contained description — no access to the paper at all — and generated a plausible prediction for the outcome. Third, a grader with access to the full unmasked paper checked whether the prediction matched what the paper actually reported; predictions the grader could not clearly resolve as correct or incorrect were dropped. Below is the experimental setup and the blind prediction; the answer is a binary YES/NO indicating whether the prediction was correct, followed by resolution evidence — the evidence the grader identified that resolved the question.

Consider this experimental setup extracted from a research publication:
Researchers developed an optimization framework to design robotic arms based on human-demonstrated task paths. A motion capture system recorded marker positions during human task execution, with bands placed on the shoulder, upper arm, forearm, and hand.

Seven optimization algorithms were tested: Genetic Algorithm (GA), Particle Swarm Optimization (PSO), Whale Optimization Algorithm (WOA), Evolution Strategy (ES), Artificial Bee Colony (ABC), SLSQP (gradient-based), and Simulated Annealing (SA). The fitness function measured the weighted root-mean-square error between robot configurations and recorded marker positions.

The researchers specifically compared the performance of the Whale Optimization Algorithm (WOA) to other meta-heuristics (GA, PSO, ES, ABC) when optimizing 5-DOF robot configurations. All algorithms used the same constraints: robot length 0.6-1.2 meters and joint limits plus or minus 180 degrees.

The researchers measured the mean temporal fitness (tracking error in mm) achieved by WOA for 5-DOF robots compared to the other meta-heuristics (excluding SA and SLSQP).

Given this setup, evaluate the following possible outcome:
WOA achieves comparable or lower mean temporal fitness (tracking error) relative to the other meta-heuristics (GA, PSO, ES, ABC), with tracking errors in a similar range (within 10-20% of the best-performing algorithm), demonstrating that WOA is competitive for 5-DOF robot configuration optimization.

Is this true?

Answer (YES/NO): NO